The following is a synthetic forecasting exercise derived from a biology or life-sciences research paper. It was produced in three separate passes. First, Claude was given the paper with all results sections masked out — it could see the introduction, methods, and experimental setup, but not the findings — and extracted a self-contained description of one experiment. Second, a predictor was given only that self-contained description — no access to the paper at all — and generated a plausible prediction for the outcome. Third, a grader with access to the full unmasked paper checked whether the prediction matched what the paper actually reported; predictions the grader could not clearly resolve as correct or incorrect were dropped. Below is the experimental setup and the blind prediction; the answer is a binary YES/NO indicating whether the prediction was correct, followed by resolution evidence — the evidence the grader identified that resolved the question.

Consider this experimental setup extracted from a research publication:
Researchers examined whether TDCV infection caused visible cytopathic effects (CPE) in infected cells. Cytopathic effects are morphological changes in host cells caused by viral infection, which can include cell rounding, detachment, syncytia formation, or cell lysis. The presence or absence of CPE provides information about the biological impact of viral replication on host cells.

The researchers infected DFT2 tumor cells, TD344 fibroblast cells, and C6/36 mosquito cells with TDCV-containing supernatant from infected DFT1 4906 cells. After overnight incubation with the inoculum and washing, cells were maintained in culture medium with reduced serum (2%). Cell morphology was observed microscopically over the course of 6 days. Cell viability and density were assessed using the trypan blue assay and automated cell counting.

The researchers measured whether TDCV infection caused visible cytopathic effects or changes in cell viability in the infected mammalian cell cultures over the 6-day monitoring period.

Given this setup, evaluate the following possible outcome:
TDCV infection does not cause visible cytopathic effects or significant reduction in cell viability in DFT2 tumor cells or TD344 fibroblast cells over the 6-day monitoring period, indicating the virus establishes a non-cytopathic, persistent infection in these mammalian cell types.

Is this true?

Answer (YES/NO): NO